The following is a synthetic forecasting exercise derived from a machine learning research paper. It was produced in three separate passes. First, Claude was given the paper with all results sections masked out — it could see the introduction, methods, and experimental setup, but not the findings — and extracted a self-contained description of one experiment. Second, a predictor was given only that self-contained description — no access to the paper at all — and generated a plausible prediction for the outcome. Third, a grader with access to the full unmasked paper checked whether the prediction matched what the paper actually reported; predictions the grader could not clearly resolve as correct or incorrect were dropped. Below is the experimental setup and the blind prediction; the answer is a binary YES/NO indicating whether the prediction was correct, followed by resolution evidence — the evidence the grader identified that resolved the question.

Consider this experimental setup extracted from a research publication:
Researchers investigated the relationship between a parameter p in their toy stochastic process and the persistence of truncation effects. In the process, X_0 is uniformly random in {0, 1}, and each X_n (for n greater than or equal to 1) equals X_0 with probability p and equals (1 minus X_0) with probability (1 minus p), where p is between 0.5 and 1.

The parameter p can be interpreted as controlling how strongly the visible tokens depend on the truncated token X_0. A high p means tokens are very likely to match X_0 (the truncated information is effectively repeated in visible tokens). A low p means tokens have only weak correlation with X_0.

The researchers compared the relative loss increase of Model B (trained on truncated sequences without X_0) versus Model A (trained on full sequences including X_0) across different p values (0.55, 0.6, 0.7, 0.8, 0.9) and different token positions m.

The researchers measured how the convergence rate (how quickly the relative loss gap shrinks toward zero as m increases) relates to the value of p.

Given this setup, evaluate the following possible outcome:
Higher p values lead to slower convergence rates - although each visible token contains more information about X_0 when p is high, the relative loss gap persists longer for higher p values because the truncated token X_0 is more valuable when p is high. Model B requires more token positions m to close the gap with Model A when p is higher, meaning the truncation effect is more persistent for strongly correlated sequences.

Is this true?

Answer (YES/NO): NO